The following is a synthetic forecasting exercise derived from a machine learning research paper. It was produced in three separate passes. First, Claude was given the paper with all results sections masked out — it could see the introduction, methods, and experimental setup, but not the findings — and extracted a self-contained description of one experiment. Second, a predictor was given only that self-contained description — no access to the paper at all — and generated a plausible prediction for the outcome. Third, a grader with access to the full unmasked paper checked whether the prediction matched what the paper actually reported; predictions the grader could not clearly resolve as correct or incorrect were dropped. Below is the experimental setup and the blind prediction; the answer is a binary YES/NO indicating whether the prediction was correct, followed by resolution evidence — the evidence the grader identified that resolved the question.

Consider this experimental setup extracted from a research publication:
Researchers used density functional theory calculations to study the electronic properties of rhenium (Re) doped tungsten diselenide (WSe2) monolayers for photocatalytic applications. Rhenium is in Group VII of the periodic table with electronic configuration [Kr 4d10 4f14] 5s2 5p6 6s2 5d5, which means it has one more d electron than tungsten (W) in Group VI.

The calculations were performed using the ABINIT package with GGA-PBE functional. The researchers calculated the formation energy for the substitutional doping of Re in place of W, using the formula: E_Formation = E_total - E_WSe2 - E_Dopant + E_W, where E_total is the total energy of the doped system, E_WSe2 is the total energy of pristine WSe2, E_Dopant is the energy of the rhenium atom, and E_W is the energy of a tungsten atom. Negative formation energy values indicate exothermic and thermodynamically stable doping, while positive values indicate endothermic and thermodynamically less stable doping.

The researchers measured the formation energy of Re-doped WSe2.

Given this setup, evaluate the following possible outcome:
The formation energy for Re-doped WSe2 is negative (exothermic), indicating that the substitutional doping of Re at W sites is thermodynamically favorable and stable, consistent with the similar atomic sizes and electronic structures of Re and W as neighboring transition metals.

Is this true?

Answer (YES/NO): NO